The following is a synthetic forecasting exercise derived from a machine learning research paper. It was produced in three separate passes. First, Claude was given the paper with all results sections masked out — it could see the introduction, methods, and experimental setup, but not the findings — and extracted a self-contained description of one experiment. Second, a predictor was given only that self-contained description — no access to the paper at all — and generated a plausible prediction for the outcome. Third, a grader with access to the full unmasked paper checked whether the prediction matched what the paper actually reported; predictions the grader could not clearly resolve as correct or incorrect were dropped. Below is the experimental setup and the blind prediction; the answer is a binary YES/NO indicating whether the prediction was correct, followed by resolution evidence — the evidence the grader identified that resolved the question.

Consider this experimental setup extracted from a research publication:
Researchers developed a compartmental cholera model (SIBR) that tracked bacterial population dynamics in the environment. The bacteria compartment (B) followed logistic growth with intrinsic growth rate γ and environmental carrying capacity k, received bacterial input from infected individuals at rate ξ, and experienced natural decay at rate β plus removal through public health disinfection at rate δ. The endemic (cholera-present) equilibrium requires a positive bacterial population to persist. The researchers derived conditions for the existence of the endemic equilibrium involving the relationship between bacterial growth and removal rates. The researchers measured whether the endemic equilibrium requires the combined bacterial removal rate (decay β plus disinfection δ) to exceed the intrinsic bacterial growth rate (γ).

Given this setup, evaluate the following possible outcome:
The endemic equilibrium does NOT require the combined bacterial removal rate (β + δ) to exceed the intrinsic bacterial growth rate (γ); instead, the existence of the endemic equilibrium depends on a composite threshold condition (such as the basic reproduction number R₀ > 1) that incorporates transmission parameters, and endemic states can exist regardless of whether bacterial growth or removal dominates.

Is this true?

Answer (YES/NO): NO